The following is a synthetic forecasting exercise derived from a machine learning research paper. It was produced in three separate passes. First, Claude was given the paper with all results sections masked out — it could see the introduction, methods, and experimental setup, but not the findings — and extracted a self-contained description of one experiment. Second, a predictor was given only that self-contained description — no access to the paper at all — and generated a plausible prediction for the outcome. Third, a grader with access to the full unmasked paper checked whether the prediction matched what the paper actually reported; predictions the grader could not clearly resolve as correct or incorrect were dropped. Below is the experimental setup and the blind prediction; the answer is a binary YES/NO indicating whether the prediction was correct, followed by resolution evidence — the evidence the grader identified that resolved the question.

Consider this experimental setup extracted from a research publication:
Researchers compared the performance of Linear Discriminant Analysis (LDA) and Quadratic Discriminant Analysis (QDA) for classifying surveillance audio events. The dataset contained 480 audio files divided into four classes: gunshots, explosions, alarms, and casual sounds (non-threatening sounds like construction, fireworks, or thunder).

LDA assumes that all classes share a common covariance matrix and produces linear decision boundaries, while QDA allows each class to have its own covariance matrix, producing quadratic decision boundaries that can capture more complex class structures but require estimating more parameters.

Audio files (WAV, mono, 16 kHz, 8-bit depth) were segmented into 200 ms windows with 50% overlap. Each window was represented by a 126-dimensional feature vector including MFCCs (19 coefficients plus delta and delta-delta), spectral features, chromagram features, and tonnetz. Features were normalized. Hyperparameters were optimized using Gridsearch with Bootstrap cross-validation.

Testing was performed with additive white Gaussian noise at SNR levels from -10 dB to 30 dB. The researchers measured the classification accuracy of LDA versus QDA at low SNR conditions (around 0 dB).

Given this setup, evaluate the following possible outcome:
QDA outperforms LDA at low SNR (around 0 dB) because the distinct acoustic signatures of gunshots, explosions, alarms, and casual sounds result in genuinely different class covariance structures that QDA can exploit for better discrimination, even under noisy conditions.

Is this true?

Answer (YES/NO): NO